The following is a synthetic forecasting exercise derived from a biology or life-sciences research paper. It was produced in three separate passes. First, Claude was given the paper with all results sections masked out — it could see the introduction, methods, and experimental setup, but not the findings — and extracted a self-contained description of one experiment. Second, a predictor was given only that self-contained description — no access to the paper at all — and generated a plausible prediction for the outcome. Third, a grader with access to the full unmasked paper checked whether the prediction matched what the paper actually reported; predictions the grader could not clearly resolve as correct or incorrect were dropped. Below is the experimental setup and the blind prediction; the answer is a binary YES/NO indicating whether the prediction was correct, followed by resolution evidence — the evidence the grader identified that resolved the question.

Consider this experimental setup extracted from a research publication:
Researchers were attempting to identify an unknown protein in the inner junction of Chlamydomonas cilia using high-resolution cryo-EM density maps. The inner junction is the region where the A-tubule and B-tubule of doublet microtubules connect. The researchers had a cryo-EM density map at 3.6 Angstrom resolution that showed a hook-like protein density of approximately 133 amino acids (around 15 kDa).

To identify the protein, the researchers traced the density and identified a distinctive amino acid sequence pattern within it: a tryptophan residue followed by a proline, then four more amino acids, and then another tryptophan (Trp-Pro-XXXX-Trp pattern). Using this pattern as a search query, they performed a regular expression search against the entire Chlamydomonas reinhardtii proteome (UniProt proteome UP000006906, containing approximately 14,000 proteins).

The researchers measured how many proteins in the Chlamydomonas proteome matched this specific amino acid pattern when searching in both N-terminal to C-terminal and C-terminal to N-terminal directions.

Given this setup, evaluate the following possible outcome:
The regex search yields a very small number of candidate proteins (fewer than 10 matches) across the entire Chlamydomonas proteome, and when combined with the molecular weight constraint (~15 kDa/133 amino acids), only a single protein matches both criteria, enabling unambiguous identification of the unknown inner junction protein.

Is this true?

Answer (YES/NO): NO